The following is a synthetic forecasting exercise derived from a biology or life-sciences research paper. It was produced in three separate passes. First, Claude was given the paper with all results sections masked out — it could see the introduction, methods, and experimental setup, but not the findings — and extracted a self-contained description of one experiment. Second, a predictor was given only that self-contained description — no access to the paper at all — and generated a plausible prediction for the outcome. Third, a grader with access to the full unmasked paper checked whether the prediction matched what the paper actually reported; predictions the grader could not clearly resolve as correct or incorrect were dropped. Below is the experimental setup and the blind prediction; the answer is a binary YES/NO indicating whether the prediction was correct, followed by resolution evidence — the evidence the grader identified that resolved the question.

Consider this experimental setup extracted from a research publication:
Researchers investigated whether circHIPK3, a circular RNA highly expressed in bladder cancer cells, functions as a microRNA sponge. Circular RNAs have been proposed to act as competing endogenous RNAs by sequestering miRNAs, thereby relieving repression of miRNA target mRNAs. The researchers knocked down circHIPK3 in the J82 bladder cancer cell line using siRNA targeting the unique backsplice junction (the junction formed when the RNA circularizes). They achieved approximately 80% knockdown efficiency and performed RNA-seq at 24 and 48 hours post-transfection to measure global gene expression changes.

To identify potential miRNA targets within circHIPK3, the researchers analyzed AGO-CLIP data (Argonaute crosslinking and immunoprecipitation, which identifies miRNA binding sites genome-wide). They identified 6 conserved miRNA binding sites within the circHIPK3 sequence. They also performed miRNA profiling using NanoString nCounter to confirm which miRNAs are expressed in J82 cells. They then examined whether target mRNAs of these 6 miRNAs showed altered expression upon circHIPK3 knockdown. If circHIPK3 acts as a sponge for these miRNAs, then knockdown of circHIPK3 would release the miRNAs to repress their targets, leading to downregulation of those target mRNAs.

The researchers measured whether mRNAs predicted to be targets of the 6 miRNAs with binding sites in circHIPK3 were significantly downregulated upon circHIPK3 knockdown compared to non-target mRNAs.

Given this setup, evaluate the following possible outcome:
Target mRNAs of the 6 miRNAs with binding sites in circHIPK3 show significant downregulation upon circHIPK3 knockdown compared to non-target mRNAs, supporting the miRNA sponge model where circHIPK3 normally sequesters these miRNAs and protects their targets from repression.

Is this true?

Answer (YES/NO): NO